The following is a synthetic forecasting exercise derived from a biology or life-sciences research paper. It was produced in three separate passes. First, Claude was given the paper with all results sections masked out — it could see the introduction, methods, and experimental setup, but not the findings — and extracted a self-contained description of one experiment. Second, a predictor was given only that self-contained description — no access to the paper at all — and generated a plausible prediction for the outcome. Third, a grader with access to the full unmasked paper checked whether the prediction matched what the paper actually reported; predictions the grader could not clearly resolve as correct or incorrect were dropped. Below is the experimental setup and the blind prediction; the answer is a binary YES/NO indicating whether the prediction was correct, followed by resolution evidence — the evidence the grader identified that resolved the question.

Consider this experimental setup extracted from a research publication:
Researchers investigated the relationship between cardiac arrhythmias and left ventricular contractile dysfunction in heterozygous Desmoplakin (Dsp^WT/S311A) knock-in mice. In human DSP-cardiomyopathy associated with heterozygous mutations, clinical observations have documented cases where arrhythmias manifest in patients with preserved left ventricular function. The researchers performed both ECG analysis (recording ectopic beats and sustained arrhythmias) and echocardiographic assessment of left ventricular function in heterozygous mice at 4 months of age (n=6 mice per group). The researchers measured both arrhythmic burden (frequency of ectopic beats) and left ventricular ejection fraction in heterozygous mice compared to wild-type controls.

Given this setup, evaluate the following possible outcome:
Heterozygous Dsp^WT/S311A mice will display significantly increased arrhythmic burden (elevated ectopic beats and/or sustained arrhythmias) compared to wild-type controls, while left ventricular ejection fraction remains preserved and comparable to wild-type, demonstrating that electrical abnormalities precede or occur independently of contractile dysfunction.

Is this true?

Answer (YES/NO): YES